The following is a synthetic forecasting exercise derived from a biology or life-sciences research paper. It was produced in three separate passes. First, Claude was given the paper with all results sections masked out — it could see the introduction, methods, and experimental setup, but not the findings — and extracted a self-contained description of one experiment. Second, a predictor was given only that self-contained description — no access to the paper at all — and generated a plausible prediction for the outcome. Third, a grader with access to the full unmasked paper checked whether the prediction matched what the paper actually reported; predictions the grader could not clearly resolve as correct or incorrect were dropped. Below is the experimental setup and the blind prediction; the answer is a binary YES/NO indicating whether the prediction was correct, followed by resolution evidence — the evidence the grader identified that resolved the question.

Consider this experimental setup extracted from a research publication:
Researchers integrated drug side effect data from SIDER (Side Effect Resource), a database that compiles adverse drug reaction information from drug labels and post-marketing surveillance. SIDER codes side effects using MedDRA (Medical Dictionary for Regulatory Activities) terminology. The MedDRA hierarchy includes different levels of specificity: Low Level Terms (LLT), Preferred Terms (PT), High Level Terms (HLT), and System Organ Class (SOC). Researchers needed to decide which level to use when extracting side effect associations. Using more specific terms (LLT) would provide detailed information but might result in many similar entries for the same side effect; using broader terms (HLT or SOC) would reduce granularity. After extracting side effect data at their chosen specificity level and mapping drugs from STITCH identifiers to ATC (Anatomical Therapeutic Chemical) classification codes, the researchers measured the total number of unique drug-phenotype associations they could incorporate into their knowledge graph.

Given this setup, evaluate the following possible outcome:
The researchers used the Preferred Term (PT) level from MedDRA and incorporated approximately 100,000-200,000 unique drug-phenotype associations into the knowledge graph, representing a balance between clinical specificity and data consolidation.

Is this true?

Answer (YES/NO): NO